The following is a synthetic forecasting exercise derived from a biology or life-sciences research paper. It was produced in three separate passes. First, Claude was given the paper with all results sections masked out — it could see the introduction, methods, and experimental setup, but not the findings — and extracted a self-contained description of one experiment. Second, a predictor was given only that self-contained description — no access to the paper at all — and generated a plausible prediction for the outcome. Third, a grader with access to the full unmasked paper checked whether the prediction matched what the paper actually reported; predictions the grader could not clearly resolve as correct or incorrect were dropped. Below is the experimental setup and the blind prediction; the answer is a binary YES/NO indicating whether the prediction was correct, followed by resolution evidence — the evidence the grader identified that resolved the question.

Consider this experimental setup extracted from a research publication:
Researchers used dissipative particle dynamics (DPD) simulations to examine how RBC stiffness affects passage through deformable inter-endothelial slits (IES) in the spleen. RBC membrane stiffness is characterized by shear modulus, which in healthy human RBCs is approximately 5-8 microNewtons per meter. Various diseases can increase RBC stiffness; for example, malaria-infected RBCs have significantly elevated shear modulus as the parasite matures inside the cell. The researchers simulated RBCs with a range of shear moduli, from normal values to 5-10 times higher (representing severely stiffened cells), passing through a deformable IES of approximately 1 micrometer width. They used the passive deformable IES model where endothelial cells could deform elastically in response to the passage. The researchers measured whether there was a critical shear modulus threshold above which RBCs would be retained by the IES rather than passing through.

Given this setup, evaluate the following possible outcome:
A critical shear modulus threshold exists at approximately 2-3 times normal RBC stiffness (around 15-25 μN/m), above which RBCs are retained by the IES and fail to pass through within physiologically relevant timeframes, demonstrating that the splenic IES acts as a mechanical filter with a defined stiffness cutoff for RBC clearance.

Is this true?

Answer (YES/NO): NO